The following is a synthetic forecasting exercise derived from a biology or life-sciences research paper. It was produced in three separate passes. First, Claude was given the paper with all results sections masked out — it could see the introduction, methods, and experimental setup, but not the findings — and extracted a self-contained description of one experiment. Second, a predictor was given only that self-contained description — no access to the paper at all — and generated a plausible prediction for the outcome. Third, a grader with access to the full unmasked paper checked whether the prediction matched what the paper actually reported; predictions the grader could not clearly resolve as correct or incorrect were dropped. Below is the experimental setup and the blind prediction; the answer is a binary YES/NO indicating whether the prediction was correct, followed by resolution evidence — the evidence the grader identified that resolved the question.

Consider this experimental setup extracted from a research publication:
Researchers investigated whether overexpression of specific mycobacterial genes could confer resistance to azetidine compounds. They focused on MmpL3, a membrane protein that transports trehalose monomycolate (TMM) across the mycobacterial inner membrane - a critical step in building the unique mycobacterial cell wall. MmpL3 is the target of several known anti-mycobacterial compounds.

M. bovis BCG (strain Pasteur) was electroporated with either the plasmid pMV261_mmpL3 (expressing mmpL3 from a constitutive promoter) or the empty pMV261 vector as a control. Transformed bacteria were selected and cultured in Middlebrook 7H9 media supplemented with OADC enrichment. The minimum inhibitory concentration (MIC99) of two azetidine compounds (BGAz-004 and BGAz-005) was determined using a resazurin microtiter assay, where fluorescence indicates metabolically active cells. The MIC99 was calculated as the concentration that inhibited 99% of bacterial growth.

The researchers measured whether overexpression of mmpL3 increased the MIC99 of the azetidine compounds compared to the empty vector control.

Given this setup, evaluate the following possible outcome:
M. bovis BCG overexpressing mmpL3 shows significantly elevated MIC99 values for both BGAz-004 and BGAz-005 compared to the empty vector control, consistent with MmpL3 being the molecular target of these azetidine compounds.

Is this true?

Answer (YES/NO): NO